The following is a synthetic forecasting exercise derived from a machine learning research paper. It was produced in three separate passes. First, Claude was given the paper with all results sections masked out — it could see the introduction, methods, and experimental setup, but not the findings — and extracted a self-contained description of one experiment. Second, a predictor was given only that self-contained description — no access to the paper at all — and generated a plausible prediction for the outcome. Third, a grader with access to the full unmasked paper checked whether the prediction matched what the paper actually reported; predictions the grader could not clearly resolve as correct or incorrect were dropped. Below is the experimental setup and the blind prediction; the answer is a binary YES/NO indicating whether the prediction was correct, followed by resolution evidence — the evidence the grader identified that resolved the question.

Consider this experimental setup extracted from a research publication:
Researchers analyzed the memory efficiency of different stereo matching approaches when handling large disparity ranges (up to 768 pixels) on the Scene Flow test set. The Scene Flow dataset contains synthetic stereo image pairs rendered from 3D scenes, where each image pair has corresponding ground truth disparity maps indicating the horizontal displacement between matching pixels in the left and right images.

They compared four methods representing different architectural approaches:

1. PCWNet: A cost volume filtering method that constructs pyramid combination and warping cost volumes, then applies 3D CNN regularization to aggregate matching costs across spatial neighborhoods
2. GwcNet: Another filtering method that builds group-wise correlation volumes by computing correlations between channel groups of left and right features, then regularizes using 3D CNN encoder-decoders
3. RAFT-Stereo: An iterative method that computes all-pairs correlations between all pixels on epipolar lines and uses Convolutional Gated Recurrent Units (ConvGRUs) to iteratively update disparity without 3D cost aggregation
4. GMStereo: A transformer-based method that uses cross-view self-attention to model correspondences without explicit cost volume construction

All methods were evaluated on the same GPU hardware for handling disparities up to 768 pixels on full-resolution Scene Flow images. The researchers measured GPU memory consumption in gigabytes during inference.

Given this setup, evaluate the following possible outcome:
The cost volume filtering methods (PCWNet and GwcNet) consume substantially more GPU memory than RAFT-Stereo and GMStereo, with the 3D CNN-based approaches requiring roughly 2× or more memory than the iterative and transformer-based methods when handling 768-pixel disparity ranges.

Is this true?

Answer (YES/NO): YES